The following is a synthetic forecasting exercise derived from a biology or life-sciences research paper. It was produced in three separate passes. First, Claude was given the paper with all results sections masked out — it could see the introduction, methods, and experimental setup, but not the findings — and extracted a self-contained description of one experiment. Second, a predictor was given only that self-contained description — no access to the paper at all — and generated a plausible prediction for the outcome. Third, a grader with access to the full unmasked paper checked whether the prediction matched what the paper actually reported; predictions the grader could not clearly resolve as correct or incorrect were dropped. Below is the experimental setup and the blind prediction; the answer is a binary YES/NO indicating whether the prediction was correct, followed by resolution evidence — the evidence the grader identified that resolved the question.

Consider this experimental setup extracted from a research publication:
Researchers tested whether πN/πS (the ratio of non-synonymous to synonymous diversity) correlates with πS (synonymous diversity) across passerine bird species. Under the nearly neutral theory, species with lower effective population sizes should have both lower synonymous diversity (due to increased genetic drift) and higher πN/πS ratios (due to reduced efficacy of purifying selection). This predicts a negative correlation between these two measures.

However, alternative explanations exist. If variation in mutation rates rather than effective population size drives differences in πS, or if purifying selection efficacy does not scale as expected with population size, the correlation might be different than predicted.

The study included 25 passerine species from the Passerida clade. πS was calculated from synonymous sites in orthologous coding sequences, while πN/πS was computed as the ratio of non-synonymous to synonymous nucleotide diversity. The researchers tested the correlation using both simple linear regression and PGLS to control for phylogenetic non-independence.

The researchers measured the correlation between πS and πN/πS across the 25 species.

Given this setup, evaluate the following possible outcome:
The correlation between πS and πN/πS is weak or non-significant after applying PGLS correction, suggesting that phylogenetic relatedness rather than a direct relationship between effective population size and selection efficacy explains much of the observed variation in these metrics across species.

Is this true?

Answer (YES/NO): NO